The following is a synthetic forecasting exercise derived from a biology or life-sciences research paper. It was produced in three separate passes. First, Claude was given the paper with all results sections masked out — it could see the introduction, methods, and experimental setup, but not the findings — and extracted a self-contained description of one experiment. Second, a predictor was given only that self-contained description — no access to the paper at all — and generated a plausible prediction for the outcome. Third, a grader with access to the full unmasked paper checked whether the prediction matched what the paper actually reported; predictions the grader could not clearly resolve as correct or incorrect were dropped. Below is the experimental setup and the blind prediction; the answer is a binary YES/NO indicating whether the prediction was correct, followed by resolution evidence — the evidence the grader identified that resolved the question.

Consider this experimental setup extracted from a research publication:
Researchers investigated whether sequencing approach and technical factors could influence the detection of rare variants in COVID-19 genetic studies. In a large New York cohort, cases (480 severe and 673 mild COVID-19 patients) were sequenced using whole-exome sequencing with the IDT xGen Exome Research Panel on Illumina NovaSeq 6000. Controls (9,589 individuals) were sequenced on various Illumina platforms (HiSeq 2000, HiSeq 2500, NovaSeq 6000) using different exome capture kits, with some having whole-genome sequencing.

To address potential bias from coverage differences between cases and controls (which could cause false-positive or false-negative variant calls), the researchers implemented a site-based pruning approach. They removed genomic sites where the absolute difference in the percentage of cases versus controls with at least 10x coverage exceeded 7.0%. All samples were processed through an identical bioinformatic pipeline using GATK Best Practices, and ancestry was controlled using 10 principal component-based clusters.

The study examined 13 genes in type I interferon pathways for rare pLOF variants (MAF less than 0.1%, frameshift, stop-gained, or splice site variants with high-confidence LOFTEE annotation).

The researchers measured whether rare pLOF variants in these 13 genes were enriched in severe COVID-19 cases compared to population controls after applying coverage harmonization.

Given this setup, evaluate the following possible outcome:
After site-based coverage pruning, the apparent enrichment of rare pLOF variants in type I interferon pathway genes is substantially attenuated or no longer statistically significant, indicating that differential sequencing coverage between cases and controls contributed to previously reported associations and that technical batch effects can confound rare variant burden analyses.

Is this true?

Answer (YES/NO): NO